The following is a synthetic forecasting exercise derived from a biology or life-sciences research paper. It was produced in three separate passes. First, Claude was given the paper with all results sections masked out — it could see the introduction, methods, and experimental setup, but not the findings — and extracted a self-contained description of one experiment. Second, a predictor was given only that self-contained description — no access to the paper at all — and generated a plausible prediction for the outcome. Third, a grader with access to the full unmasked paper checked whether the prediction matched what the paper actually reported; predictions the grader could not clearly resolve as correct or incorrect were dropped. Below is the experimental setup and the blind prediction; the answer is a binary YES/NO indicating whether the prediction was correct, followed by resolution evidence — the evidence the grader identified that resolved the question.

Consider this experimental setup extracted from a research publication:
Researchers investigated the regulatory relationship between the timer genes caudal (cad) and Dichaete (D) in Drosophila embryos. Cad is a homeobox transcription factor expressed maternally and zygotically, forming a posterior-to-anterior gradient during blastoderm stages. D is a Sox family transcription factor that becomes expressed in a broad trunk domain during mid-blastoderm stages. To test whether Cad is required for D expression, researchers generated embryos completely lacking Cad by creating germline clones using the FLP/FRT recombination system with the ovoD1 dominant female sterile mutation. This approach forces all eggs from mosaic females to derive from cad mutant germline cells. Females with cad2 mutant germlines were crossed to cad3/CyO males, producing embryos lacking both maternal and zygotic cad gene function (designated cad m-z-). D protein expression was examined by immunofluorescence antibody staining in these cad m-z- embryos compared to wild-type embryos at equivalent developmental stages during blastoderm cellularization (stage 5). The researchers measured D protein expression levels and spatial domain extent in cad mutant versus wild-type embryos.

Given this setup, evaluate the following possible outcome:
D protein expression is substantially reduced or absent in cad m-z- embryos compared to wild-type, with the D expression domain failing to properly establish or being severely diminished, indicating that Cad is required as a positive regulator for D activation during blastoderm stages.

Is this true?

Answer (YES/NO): YES